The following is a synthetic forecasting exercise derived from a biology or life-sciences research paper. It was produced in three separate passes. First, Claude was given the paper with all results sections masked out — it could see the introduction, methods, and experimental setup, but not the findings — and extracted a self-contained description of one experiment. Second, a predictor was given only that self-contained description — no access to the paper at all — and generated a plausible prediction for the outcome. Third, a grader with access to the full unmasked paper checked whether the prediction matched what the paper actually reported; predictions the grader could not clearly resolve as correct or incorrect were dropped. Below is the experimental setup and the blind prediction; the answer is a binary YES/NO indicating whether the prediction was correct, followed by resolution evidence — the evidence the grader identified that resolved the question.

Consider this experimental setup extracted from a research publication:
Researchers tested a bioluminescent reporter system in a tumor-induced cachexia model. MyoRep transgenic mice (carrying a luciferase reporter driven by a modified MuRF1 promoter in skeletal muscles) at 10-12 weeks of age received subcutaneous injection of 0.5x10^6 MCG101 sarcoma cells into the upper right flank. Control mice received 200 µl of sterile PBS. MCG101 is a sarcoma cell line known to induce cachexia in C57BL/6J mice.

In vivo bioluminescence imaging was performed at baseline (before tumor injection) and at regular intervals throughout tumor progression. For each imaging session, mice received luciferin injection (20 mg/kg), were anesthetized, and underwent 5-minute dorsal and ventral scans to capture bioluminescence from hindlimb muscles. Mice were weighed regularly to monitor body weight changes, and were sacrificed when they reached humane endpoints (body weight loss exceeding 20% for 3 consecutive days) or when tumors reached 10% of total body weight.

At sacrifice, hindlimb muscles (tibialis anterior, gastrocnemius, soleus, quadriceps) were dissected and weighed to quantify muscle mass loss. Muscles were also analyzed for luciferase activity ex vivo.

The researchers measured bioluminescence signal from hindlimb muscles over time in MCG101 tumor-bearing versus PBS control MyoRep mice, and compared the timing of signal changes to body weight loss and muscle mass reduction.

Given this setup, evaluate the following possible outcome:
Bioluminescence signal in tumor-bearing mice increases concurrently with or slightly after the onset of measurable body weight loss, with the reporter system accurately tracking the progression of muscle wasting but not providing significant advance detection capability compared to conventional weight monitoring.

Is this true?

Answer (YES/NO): NO